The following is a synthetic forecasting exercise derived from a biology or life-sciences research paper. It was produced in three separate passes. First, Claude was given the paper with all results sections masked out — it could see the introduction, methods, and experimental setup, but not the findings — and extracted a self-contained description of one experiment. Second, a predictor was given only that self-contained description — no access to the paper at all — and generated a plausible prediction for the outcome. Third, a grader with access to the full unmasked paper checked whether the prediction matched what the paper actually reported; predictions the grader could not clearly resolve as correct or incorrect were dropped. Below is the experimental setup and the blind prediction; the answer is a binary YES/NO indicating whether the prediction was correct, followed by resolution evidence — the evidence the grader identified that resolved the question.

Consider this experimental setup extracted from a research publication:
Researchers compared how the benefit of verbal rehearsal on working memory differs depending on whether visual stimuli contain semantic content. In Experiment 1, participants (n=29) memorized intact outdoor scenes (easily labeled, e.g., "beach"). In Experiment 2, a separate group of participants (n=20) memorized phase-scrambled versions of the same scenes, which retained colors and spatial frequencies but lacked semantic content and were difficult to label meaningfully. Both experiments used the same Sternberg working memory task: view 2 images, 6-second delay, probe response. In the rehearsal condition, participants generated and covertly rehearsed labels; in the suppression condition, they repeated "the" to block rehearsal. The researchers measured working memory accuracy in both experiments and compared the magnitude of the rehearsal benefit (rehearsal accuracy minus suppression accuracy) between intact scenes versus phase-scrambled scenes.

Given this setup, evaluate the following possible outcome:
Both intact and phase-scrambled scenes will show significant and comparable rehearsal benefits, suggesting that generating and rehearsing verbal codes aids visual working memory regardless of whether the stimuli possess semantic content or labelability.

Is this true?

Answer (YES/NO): NO